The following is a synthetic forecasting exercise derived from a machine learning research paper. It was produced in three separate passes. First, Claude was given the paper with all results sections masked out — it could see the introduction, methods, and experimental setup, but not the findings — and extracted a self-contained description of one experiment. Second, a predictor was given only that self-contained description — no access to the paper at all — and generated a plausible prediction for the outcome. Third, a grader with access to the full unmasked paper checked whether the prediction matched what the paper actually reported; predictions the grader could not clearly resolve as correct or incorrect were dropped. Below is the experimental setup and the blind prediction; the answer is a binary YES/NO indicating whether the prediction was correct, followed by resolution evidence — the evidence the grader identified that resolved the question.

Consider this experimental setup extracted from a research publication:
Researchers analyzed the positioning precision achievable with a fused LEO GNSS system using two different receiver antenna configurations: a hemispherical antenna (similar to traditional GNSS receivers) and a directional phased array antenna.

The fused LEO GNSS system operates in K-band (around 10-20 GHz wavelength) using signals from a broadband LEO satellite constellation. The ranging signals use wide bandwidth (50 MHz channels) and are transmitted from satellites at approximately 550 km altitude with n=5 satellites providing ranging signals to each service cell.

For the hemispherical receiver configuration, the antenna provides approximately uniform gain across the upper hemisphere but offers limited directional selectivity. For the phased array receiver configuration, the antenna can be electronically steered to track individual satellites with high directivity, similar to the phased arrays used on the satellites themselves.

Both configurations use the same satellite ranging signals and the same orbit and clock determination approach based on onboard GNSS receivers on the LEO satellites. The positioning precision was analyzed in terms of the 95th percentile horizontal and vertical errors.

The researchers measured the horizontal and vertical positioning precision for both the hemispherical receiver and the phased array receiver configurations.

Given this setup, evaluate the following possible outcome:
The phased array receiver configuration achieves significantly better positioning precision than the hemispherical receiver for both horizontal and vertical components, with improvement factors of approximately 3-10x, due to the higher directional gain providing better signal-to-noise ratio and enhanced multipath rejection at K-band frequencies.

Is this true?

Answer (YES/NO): NO